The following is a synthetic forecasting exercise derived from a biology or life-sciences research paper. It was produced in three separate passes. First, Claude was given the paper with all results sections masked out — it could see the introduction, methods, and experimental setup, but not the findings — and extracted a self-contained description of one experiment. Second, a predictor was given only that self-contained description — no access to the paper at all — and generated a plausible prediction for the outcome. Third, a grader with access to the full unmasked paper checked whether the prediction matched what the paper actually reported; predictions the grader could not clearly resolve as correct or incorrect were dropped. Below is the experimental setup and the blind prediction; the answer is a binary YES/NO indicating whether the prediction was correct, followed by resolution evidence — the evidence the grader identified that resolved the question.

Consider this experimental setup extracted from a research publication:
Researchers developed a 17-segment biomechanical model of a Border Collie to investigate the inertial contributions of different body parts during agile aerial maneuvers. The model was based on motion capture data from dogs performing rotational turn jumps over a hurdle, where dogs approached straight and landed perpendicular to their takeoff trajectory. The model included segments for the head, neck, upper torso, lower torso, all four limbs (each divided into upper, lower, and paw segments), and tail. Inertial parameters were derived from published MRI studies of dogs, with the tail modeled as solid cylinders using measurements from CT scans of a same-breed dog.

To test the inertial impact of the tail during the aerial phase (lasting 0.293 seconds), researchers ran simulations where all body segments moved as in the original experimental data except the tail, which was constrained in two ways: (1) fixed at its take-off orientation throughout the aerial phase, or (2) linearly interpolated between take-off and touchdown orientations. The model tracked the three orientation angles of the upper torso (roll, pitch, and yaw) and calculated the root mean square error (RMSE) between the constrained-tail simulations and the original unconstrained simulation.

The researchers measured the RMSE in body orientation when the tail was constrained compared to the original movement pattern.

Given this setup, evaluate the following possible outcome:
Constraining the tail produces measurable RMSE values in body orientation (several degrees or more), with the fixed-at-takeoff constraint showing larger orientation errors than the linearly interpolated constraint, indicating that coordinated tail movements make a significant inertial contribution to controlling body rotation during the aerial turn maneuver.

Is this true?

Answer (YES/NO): NO